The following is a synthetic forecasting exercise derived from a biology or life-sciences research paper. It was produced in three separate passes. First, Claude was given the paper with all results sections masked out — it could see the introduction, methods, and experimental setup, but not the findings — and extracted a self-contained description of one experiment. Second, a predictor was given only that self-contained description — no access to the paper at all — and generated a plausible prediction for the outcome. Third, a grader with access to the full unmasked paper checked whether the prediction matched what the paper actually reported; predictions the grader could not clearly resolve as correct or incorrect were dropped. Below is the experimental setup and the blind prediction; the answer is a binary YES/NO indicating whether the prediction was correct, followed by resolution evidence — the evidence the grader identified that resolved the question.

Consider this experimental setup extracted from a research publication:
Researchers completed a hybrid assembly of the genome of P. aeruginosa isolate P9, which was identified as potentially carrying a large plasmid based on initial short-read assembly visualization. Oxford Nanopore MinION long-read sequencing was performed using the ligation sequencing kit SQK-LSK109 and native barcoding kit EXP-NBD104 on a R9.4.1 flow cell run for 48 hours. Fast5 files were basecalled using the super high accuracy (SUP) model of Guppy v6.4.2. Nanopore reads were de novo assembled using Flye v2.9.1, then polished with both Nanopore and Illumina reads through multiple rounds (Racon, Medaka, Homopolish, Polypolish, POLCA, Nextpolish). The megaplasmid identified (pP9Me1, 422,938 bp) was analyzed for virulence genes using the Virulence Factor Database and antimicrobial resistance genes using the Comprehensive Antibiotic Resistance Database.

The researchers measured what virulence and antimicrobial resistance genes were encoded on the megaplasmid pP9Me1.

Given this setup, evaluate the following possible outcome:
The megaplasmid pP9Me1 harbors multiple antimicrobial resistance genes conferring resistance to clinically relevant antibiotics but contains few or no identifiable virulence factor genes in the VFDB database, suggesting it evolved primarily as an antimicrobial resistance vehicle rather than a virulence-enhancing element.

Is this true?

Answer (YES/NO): NO